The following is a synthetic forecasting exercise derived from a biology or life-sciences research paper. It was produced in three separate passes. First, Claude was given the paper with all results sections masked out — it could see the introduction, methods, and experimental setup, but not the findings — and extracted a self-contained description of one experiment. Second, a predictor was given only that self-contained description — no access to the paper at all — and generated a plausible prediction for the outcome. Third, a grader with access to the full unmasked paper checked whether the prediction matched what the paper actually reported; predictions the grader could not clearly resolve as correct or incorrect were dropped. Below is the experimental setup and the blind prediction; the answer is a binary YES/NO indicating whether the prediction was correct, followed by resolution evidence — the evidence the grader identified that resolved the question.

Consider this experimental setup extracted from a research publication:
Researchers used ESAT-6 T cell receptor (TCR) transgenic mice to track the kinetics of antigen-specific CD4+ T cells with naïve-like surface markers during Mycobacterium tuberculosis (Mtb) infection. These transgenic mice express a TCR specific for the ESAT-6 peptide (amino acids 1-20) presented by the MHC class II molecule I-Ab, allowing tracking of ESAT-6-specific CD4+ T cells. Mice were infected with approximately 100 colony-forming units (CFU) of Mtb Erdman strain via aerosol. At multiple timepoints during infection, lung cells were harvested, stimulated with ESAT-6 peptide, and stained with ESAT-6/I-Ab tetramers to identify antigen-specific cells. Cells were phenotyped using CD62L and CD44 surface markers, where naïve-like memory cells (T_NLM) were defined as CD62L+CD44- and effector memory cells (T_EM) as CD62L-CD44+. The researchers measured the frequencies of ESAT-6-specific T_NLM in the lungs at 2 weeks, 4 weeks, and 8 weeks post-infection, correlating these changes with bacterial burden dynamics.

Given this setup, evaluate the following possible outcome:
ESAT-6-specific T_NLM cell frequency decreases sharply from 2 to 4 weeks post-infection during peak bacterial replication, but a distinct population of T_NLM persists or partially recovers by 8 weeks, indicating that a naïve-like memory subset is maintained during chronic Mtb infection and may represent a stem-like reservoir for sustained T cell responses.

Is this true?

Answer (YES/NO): NO